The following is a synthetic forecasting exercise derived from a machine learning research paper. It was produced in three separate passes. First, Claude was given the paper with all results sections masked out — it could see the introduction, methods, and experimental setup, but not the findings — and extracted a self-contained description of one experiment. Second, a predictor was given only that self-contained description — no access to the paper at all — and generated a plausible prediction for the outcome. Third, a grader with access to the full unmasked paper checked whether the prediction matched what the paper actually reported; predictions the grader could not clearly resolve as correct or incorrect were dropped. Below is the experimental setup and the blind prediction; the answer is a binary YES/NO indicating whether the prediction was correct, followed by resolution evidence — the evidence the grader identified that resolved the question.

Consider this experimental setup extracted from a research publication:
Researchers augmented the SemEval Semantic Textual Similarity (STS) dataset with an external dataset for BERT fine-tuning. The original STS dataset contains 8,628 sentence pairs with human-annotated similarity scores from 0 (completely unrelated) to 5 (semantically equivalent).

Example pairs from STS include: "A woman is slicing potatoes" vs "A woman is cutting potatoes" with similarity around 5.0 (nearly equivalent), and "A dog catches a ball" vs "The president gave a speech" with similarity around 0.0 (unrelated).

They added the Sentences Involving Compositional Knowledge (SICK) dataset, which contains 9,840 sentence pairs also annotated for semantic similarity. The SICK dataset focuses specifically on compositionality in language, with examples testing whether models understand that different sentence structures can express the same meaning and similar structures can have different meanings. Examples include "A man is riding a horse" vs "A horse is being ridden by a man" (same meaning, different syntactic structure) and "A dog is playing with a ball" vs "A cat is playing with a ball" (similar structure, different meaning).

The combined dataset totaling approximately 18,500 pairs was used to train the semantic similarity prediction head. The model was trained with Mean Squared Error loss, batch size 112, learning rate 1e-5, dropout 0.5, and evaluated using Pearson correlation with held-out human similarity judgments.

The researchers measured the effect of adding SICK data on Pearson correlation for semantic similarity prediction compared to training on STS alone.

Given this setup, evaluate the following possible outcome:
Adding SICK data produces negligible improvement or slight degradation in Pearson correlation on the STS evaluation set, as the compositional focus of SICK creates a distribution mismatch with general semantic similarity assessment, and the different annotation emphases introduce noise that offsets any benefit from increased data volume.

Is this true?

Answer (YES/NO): YES